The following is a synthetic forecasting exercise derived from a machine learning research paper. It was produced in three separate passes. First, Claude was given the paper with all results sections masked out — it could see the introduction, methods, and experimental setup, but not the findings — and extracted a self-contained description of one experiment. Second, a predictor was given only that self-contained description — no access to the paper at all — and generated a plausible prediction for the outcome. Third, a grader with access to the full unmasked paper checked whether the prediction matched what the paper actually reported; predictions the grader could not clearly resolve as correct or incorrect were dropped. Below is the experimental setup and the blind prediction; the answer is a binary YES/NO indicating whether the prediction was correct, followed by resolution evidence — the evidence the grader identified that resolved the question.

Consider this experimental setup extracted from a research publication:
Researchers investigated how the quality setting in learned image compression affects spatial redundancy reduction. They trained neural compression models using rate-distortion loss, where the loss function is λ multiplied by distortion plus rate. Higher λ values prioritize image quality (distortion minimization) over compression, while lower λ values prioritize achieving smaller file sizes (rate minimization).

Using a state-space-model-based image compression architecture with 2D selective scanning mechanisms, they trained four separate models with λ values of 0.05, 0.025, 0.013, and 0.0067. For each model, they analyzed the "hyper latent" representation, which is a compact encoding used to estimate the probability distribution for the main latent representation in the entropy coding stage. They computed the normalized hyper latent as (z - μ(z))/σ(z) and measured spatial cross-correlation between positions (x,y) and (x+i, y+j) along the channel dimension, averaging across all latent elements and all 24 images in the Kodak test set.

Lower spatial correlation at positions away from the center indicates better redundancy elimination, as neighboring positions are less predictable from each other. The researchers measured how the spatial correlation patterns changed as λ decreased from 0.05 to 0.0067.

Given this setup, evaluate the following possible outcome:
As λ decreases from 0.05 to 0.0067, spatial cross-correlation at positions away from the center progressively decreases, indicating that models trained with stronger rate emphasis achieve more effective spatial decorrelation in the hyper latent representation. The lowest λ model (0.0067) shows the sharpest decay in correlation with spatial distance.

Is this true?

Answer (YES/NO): YES